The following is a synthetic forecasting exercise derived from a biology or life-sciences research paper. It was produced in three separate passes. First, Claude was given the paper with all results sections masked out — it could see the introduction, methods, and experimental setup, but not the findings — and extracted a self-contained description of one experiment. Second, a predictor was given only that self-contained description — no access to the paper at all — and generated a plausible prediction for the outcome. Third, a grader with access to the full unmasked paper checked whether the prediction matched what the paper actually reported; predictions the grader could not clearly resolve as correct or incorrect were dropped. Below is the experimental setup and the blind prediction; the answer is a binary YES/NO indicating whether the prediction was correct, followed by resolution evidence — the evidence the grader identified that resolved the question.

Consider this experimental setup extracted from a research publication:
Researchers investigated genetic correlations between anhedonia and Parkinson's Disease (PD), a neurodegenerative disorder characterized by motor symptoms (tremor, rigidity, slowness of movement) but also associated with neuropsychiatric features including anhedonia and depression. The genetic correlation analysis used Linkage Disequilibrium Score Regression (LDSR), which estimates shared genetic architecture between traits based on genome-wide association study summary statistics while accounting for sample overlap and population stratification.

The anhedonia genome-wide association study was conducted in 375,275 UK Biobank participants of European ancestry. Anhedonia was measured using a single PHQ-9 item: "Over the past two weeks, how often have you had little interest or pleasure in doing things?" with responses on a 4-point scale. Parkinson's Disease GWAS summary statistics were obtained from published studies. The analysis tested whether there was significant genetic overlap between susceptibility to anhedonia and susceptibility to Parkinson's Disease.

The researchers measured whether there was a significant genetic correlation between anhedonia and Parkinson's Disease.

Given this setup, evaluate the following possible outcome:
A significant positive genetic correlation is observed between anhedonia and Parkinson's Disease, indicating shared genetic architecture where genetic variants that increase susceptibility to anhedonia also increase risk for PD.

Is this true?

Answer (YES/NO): NO